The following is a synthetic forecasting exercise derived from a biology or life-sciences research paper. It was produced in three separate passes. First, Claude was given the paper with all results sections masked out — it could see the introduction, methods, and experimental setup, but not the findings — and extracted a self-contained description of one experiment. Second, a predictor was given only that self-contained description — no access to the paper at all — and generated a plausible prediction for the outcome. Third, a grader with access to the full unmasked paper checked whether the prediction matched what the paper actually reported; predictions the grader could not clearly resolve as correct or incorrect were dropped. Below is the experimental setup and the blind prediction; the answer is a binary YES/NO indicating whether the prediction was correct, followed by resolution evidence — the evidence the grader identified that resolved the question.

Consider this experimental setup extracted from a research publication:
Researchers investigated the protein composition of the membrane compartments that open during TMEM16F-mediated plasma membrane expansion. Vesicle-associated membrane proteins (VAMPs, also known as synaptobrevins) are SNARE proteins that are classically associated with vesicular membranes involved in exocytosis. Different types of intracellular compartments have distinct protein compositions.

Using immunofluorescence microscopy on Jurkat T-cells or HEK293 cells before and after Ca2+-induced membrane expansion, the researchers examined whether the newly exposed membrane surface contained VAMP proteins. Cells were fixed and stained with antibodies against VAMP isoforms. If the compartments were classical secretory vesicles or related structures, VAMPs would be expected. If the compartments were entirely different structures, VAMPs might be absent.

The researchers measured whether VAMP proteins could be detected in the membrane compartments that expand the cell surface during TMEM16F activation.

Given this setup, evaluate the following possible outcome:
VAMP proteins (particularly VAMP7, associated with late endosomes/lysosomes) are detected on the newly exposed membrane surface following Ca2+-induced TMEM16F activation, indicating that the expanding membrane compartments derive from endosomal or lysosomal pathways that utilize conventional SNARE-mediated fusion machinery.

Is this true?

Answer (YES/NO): NO